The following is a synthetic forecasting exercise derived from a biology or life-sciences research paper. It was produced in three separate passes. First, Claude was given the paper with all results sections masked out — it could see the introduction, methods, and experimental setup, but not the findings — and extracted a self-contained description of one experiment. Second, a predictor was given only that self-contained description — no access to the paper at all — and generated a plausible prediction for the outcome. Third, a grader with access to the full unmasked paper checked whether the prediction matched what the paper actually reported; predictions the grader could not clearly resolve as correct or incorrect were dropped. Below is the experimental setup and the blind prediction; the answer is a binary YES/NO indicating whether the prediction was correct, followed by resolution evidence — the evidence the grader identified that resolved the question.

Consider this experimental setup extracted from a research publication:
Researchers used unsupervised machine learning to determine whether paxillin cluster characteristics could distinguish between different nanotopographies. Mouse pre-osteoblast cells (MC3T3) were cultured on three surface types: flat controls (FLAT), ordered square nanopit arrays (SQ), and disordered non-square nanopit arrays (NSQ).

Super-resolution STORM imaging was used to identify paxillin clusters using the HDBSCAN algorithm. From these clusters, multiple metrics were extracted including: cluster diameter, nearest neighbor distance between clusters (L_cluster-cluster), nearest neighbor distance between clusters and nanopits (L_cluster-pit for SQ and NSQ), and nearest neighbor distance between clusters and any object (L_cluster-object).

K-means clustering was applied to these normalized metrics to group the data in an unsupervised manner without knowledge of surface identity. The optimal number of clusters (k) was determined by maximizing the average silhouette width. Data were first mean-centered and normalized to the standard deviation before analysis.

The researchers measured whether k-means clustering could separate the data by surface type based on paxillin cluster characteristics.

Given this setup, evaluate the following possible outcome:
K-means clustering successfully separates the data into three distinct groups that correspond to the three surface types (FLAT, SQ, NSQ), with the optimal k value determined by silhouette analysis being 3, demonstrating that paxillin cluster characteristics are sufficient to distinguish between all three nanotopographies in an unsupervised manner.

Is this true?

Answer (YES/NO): NO